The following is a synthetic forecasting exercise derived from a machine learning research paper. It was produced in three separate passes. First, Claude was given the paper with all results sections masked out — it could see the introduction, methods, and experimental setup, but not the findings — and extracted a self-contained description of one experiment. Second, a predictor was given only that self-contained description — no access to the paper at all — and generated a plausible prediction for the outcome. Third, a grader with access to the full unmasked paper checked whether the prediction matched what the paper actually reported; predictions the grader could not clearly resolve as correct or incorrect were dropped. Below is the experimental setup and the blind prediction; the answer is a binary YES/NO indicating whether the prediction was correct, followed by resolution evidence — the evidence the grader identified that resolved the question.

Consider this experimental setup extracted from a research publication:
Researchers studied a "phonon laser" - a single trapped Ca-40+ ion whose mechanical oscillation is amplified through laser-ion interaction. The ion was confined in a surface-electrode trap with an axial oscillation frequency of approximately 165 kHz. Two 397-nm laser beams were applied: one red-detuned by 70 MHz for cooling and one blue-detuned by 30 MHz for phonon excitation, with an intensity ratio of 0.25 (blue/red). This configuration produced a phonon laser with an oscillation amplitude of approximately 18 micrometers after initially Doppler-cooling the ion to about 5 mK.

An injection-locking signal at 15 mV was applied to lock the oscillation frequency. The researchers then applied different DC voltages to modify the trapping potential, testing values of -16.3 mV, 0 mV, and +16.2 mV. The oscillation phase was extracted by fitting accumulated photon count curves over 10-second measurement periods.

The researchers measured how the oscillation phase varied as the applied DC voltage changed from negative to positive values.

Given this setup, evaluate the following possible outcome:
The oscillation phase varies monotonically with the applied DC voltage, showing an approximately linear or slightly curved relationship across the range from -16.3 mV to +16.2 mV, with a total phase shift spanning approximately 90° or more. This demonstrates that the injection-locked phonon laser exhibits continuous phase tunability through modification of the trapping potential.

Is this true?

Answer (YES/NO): NO